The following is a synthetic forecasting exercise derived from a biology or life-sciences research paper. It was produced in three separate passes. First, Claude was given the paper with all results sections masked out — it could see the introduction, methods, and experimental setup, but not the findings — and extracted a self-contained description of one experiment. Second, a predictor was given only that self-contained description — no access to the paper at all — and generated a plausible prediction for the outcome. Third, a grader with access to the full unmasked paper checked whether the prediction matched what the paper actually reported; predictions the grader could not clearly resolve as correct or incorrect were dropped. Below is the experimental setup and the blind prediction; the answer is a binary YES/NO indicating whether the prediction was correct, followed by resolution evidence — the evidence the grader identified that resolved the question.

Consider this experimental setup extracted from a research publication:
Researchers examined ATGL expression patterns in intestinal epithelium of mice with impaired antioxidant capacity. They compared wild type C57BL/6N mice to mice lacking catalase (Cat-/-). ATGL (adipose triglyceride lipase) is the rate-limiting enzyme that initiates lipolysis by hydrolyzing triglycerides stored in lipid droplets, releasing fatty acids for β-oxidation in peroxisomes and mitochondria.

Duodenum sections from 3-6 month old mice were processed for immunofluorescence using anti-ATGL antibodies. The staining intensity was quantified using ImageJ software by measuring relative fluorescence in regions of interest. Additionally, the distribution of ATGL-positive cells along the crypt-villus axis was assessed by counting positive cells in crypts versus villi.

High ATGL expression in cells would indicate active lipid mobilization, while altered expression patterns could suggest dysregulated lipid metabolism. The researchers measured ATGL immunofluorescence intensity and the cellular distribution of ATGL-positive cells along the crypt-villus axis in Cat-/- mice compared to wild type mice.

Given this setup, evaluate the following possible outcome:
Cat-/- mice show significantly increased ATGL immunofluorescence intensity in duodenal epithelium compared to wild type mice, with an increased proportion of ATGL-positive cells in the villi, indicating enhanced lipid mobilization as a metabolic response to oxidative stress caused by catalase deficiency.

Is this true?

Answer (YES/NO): NO